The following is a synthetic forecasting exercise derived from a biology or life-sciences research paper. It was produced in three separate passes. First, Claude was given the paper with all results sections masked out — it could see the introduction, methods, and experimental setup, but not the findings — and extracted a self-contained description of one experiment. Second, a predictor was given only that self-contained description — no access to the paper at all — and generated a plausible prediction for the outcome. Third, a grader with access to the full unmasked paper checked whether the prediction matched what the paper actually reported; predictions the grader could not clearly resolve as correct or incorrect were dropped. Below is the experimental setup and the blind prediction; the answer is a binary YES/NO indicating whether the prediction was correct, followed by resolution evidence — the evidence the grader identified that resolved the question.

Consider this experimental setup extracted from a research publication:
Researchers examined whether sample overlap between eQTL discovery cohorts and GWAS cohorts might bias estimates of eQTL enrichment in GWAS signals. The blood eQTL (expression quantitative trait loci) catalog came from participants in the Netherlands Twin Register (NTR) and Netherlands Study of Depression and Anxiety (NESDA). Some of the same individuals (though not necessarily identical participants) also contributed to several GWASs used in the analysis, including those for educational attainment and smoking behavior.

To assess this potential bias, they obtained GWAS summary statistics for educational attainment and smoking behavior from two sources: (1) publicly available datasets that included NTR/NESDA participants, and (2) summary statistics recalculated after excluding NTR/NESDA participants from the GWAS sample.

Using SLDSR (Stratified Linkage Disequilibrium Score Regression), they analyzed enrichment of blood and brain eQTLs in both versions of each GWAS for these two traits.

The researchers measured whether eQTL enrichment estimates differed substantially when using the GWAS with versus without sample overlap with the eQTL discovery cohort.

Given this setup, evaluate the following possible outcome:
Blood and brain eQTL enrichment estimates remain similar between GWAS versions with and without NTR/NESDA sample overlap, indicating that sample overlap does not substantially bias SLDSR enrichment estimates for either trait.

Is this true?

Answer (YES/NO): YES